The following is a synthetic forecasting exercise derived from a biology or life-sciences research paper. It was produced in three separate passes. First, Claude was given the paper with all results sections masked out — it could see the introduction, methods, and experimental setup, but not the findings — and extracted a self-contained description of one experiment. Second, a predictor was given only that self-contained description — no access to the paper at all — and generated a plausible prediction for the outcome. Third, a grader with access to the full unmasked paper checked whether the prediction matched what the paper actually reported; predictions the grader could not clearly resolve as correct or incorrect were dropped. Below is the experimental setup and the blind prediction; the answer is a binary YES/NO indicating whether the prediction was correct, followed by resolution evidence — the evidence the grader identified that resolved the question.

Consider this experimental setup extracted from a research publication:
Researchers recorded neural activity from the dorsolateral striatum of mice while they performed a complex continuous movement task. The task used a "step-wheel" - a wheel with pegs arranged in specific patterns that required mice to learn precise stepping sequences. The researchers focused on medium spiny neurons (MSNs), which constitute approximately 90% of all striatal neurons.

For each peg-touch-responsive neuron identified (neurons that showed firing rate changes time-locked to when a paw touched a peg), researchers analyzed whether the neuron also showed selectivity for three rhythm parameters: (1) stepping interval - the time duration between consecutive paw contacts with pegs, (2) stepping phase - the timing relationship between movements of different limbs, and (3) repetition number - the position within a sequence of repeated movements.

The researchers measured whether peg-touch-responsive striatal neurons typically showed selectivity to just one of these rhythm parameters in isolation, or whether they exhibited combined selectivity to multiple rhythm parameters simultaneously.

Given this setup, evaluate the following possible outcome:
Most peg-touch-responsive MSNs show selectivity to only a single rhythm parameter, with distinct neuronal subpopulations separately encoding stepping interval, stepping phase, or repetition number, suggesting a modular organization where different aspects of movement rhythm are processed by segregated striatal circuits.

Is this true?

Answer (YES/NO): NO